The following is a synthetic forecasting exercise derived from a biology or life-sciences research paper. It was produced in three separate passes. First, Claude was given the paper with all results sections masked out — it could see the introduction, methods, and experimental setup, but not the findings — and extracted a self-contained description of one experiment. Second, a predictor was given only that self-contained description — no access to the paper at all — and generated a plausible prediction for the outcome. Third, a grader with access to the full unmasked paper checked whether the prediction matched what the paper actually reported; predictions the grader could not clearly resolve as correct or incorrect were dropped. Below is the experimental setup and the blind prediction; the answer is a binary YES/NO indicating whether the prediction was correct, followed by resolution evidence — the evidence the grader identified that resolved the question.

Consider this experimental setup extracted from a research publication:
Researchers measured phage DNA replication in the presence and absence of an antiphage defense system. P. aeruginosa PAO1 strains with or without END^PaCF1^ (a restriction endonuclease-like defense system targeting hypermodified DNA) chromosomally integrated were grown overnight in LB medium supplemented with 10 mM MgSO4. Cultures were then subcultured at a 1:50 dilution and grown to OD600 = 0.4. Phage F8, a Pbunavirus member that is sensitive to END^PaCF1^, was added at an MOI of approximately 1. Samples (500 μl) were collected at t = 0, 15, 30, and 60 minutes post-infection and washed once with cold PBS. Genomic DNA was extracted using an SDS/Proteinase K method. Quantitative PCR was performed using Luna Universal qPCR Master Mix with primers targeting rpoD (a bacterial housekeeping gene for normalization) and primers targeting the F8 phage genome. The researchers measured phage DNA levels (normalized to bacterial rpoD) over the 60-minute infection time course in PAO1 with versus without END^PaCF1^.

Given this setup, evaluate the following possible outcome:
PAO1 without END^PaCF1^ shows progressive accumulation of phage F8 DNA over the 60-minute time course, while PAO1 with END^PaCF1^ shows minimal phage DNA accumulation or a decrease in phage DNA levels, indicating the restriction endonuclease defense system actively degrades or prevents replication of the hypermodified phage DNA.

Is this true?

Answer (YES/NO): YES